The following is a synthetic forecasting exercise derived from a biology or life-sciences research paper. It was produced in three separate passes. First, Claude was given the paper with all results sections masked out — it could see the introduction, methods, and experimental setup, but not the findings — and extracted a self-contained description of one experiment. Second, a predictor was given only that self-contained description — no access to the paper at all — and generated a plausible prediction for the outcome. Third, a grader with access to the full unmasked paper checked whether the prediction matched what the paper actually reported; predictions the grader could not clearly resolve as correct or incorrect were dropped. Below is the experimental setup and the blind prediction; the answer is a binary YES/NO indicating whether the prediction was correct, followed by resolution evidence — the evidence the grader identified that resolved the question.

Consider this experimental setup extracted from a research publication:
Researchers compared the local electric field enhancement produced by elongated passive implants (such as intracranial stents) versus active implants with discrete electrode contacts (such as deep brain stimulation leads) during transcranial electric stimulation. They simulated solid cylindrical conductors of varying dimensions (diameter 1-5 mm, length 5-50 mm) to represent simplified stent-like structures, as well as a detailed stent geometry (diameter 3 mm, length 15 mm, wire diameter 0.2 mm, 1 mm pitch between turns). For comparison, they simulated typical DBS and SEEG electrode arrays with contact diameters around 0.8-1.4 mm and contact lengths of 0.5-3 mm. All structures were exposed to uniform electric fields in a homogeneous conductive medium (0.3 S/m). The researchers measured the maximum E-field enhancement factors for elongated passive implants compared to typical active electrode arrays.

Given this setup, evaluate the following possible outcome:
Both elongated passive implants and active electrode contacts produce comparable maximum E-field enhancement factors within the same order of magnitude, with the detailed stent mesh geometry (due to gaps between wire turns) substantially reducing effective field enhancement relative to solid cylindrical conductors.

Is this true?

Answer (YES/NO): NO